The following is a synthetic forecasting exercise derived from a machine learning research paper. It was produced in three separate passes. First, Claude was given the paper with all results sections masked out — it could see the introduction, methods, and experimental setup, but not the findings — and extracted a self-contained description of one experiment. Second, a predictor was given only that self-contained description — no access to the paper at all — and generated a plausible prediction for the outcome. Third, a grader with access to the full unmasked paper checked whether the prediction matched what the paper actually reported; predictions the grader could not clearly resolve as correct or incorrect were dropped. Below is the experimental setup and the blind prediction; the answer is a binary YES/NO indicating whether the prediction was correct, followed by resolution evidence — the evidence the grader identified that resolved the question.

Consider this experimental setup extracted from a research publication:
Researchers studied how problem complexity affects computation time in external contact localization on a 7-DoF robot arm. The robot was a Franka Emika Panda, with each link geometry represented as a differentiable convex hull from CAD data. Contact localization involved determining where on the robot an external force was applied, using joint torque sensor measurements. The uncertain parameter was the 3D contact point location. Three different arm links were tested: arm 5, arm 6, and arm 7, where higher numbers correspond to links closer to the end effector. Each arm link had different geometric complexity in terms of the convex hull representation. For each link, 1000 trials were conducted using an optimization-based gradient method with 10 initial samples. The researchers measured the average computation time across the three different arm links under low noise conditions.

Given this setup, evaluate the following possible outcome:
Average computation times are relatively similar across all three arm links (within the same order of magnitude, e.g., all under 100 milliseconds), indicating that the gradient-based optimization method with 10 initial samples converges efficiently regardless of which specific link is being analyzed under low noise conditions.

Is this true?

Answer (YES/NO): YES